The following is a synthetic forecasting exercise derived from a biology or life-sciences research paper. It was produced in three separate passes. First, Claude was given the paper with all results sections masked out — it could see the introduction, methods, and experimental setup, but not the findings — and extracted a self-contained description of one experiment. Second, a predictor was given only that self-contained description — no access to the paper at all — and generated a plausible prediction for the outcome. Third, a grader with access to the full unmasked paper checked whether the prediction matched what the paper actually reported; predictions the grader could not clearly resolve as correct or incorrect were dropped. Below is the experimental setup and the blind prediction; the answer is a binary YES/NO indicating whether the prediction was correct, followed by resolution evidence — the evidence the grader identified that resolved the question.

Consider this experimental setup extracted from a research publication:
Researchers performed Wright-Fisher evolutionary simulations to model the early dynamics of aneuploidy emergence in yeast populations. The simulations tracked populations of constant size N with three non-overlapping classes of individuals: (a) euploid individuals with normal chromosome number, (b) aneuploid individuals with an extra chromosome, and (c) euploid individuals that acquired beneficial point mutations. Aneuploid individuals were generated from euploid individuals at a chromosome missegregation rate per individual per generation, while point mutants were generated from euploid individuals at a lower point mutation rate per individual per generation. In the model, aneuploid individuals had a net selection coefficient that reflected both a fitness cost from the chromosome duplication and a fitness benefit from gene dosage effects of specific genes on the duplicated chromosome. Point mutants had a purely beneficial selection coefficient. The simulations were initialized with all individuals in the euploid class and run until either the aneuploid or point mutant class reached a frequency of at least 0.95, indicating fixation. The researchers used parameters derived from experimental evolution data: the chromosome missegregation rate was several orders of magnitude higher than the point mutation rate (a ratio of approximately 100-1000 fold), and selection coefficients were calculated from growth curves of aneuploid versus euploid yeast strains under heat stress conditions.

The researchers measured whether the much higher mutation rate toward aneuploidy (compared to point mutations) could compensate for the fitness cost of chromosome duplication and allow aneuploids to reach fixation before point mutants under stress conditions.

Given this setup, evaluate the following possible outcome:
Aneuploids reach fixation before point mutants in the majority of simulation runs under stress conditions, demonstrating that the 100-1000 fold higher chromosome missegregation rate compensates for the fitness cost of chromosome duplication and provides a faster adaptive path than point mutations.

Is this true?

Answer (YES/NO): YES